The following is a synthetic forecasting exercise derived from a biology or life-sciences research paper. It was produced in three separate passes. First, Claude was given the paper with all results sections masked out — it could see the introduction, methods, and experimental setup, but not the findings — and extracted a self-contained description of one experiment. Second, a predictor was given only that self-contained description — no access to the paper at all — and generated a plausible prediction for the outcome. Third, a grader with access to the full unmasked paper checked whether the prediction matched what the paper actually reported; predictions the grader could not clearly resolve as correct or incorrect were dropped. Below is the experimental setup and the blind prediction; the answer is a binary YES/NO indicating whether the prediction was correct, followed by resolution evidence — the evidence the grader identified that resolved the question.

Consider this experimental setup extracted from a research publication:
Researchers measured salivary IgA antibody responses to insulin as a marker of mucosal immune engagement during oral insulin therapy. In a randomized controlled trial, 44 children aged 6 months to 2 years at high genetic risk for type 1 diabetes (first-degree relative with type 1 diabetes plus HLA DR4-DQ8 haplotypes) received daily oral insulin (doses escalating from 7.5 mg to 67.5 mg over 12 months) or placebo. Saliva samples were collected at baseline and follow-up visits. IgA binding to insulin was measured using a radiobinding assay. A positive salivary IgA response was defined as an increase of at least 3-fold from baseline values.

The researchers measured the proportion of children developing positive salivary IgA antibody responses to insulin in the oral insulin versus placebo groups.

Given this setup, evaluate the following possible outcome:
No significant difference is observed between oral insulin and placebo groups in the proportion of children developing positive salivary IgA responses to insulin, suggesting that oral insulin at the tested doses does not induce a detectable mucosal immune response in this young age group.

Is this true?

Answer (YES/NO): YES